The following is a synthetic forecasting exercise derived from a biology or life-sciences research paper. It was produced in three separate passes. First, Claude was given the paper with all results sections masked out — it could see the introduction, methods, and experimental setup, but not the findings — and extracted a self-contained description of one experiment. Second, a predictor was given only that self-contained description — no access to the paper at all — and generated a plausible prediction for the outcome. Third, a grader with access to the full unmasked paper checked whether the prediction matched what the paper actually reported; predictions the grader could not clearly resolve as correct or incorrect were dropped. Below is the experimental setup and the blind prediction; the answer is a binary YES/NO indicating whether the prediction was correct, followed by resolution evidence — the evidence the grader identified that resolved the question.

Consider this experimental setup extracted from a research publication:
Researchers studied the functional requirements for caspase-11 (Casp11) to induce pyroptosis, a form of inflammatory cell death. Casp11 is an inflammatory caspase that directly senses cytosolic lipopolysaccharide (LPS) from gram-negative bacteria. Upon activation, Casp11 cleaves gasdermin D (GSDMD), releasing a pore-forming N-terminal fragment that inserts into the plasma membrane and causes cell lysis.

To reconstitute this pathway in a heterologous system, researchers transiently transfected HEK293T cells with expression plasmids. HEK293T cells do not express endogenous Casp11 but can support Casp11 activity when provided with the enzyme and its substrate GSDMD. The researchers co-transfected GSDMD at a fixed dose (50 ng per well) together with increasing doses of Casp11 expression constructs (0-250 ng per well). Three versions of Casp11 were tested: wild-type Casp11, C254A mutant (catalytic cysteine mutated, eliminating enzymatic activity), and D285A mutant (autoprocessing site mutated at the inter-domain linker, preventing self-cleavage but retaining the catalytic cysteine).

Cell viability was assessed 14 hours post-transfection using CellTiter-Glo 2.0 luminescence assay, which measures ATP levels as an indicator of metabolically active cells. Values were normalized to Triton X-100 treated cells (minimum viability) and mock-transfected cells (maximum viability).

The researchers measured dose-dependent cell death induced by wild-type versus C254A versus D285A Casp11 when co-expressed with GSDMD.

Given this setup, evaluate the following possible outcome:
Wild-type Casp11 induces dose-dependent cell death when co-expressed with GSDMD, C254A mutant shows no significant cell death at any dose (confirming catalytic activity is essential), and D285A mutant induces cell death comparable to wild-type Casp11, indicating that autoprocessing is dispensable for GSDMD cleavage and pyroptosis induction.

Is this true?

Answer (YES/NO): NO